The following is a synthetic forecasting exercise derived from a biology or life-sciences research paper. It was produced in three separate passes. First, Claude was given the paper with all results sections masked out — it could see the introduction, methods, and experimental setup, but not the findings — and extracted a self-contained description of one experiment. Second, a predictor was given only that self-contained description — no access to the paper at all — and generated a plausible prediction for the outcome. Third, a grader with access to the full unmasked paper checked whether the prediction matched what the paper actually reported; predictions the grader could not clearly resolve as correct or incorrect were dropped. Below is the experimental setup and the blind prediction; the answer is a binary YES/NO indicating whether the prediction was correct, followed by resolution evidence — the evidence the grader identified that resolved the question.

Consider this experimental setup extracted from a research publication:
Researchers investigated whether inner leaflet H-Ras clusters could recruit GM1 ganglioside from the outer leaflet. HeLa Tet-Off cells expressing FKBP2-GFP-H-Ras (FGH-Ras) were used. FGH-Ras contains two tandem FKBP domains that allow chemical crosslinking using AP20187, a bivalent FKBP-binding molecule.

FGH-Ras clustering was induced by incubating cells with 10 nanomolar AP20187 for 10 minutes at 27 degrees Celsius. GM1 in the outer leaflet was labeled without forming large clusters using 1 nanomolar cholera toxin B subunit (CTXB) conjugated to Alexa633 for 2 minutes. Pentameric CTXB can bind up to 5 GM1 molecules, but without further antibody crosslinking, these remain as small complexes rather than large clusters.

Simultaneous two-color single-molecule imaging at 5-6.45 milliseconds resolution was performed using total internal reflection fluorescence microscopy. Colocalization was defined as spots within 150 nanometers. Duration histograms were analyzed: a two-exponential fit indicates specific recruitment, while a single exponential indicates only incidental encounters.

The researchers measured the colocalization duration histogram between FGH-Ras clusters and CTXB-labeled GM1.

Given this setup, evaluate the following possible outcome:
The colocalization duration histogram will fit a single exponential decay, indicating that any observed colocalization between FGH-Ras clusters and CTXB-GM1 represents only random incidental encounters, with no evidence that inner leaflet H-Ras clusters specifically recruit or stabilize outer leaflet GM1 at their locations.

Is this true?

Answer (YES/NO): YES